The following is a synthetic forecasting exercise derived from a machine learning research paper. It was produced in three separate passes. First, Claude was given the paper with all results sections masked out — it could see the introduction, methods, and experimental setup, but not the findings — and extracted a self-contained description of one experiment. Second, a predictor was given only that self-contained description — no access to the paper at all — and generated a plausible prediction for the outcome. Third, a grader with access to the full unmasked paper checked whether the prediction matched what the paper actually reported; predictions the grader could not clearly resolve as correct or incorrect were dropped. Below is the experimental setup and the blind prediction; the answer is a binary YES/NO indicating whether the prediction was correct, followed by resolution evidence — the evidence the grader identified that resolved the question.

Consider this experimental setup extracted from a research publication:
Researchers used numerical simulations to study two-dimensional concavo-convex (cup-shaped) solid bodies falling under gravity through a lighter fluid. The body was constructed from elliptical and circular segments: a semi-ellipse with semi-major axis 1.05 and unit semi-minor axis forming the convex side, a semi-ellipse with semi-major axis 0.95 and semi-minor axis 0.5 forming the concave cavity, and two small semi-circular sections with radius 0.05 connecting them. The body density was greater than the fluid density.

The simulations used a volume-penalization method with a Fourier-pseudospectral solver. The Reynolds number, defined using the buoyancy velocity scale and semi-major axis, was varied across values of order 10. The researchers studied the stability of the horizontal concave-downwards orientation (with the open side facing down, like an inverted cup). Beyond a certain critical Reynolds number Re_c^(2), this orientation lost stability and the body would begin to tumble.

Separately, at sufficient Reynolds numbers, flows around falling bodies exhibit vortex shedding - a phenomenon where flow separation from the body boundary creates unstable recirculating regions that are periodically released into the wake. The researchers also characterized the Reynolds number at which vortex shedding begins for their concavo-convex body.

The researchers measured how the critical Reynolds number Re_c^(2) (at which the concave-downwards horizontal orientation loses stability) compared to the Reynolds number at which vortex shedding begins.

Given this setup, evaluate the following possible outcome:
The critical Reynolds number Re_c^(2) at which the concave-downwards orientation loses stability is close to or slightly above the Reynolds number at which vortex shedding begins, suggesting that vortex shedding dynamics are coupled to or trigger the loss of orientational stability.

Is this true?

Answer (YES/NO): NO